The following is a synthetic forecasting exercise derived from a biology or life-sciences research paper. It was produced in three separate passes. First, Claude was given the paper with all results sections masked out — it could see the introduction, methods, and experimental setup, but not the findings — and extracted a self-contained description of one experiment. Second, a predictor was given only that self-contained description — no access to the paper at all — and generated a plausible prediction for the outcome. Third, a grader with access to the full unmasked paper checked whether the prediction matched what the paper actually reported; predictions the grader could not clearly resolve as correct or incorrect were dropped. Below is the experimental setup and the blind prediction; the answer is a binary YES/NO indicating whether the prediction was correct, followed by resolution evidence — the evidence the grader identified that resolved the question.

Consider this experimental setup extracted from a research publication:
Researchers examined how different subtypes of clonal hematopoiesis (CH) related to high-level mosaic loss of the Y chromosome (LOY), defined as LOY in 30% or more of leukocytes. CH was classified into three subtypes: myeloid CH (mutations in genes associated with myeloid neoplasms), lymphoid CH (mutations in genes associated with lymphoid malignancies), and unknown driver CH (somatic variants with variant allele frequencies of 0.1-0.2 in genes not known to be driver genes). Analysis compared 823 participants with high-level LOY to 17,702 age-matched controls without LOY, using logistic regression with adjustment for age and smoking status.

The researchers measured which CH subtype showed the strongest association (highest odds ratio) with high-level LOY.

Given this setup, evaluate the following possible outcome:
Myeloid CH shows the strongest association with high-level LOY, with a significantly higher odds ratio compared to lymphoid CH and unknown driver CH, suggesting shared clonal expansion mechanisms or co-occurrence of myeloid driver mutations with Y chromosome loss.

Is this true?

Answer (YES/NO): NO